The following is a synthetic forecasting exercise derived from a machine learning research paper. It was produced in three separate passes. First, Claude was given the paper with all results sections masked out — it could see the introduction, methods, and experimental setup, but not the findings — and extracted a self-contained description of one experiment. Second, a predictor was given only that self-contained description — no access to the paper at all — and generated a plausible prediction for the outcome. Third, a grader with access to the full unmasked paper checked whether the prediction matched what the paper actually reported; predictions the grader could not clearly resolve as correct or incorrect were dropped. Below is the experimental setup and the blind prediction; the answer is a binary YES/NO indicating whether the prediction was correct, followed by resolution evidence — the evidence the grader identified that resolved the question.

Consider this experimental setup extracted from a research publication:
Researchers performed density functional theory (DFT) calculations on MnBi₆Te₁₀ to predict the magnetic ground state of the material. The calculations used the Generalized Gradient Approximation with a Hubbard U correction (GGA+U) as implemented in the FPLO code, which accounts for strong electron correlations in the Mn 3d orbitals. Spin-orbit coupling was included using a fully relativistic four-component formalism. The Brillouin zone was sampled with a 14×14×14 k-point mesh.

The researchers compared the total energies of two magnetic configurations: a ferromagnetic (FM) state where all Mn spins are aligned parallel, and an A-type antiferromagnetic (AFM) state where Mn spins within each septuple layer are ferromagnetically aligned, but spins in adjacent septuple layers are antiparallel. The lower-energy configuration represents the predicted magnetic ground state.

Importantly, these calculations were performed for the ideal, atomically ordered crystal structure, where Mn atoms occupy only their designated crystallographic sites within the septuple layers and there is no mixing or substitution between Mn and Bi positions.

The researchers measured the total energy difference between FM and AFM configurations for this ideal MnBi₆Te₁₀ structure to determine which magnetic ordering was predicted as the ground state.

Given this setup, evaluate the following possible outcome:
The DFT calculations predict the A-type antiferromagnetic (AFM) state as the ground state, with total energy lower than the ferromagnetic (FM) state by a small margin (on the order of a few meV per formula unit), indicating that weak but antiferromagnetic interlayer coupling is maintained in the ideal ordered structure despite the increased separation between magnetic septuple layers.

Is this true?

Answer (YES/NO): NO